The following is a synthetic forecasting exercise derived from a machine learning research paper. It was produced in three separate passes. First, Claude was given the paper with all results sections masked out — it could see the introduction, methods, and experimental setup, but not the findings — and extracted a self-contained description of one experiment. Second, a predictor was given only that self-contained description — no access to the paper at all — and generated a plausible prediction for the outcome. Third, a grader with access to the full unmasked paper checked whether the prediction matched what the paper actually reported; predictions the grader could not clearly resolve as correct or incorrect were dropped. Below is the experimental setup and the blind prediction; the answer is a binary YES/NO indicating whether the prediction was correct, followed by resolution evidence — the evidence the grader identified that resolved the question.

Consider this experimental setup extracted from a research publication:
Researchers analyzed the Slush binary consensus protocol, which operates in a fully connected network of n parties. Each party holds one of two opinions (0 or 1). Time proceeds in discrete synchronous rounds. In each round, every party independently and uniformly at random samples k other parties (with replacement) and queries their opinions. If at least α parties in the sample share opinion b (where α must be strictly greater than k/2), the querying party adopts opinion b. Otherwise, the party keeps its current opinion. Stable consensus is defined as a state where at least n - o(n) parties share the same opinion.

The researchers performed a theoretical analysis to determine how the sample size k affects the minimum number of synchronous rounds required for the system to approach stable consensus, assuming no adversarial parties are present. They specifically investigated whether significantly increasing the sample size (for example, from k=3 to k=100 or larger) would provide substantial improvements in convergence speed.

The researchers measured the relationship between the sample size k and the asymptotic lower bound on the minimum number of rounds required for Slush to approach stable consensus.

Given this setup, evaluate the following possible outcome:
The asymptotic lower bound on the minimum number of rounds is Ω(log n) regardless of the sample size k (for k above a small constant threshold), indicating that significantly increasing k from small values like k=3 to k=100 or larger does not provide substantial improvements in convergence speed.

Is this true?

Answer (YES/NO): NO